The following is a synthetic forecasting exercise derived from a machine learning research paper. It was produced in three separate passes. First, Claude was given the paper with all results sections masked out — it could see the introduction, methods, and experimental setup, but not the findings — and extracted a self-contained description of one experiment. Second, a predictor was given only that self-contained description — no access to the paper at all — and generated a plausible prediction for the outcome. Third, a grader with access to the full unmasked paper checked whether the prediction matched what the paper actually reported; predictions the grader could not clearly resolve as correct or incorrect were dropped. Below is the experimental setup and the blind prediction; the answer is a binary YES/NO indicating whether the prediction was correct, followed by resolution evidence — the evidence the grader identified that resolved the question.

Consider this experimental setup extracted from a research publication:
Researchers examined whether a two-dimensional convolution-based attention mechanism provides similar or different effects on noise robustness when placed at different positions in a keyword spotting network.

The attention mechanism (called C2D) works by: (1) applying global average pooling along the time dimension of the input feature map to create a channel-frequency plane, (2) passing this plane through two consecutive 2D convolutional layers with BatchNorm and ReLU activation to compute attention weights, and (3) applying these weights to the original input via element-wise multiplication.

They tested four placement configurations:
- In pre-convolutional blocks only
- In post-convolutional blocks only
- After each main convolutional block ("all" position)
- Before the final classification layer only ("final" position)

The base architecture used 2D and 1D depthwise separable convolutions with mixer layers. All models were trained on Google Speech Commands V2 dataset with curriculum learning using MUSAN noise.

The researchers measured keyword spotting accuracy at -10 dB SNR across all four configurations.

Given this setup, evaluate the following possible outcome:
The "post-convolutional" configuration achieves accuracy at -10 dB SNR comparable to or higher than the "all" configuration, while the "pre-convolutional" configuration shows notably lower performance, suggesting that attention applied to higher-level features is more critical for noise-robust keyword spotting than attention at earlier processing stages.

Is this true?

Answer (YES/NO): NO